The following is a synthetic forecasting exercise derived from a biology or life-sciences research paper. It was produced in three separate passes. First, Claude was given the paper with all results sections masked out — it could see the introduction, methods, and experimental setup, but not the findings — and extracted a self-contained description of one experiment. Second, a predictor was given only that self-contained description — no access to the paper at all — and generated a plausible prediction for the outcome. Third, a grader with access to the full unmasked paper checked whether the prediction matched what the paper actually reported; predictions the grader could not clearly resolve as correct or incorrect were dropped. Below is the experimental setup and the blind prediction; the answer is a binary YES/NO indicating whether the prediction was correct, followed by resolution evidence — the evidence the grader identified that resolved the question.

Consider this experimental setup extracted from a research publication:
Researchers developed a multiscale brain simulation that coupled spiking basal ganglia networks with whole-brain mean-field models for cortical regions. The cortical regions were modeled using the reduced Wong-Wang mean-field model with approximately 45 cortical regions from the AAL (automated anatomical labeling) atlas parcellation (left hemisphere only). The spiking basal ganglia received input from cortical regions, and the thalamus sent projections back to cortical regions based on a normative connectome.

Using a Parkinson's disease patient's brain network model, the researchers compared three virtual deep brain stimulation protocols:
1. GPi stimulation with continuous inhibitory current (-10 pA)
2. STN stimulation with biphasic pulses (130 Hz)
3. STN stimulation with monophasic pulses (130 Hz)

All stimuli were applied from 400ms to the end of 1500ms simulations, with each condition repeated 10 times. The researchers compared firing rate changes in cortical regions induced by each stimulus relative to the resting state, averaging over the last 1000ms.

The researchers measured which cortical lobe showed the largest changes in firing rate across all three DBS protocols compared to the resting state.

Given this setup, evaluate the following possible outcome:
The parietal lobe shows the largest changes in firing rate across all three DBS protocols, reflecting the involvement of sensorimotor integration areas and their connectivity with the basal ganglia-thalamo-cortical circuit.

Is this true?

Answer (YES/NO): NO